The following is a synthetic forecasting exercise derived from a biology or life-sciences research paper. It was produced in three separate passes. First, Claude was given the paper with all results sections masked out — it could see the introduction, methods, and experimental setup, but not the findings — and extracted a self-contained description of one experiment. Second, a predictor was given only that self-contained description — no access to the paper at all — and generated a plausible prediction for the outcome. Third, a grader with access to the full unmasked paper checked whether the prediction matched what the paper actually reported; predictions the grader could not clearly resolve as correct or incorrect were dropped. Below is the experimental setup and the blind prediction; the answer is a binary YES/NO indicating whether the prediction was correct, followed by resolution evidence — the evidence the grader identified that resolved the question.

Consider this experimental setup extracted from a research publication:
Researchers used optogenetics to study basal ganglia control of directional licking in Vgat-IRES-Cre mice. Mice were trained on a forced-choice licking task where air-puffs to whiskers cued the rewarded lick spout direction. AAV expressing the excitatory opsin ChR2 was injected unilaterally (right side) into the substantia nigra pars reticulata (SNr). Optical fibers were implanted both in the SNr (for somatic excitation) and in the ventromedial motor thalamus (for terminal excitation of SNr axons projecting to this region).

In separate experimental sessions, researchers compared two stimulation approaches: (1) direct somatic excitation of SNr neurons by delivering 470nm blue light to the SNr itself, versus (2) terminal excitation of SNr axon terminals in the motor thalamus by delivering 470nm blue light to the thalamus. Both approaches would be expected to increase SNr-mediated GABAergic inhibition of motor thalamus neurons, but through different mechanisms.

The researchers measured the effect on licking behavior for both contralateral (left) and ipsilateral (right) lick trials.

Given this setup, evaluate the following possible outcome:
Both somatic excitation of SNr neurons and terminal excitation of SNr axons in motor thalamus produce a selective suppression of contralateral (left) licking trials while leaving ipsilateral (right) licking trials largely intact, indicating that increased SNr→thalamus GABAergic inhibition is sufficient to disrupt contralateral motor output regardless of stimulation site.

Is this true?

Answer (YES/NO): NO